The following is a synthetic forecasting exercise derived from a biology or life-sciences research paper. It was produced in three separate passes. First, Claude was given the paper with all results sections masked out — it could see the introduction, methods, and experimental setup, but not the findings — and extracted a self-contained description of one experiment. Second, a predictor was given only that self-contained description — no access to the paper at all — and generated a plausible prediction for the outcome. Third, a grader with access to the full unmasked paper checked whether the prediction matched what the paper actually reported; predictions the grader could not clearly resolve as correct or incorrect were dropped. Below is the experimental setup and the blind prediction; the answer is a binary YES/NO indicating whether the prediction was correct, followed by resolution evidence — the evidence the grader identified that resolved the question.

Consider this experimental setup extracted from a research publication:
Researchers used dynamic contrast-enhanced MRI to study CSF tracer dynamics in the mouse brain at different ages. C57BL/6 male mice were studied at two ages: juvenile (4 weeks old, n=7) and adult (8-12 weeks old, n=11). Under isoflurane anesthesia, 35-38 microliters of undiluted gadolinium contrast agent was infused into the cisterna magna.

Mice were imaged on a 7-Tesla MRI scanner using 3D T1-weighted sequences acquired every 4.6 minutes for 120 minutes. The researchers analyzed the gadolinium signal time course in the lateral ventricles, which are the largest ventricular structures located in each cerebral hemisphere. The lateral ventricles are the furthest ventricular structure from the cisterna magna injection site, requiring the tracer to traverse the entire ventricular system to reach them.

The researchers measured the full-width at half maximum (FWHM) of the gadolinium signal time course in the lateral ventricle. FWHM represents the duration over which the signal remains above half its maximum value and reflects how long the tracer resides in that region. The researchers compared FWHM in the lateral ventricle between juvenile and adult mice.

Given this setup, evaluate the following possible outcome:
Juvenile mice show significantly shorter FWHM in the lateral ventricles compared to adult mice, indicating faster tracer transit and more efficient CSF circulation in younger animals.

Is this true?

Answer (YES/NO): NO